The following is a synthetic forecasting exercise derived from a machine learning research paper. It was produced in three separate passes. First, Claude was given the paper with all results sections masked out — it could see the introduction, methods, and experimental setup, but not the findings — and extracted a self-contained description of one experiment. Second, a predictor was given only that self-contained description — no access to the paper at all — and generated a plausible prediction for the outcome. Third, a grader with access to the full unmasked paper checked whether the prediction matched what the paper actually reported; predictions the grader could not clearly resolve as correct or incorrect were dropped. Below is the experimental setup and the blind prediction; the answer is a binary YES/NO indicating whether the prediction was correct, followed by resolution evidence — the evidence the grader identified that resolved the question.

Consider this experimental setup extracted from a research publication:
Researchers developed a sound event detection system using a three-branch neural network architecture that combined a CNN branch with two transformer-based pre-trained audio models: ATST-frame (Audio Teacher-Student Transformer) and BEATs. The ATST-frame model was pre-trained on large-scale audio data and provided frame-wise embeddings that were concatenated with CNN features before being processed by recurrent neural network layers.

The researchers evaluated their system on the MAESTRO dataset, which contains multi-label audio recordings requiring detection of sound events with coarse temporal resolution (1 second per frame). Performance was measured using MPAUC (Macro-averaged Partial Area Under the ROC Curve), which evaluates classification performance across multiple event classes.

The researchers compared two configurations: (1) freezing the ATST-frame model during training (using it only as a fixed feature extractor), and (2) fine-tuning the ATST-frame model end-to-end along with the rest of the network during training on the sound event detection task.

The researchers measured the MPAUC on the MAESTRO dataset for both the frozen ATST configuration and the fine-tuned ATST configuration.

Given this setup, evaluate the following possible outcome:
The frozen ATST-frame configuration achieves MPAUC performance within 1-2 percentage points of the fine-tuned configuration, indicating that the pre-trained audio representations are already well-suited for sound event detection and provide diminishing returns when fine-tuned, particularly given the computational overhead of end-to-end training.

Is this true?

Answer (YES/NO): NO